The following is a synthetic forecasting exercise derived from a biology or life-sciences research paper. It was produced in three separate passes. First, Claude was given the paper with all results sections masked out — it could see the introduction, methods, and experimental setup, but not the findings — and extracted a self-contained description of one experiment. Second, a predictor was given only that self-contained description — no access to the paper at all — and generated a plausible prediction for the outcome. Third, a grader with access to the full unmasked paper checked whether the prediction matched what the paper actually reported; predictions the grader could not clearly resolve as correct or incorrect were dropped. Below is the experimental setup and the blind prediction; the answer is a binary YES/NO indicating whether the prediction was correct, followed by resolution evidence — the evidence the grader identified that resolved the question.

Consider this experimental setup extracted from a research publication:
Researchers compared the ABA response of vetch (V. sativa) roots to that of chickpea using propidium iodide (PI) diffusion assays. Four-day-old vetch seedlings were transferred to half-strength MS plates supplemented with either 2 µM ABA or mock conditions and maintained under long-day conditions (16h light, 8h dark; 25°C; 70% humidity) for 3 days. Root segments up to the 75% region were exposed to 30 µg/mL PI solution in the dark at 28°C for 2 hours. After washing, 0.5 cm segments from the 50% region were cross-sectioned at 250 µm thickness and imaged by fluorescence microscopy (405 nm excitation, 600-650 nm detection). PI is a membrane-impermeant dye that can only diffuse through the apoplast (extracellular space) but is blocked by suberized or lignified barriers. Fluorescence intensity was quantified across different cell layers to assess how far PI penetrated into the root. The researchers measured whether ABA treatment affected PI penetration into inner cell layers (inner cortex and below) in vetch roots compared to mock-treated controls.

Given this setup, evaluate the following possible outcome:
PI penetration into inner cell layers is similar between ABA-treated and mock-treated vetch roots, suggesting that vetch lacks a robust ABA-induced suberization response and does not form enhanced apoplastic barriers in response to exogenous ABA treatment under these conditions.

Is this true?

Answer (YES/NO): YES